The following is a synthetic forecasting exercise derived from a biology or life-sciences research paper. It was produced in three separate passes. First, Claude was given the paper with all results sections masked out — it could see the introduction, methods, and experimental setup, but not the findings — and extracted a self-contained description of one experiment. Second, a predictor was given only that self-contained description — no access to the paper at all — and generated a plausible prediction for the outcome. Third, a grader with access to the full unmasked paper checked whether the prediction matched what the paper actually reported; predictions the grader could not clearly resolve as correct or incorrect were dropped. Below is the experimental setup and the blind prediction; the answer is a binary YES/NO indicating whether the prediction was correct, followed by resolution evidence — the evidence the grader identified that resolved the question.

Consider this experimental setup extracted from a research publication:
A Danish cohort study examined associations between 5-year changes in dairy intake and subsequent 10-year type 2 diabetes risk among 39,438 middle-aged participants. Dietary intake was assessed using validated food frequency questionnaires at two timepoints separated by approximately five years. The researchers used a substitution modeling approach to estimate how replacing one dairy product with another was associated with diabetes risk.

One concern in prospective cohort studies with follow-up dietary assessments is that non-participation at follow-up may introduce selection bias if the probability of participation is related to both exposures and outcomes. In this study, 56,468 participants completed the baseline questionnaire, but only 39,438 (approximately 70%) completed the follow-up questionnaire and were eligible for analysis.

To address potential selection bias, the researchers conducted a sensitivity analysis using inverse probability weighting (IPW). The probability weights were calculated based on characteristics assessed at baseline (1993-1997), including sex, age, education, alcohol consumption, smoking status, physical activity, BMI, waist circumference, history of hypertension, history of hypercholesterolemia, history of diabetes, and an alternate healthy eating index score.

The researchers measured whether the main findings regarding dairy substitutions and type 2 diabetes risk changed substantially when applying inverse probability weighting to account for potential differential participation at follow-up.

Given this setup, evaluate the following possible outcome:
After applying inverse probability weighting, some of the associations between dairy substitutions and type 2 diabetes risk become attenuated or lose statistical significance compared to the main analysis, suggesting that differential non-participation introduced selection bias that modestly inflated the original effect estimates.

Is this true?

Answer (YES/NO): NO